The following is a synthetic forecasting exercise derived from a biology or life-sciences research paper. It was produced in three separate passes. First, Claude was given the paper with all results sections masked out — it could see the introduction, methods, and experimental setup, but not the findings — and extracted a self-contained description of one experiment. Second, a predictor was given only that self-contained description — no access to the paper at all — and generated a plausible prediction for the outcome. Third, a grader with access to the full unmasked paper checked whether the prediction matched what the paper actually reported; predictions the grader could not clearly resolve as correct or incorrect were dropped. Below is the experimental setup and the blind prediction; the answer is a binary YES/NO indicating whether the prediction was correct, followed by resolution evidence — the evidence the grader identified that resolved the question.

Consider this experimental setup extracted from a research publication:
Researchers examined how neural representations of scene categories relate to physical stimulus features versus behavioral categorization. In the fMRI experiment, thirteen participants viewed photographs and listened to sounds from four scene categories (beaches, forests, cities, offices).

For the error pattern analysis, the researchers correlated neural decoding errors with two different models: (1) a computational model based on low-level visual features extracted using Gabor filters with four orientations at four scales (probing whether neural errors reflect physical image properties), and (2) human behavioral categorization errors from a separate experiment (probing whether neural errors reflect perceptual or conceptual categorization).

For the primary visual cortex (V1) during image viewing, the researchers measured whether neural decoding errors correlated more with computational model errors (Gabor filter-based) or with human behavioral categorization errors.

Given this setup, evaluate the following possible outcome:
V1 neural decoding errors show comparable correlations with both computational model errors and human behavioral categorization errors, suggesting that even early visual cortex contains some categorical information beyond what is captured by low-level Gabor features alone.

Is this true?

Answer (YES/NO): NO